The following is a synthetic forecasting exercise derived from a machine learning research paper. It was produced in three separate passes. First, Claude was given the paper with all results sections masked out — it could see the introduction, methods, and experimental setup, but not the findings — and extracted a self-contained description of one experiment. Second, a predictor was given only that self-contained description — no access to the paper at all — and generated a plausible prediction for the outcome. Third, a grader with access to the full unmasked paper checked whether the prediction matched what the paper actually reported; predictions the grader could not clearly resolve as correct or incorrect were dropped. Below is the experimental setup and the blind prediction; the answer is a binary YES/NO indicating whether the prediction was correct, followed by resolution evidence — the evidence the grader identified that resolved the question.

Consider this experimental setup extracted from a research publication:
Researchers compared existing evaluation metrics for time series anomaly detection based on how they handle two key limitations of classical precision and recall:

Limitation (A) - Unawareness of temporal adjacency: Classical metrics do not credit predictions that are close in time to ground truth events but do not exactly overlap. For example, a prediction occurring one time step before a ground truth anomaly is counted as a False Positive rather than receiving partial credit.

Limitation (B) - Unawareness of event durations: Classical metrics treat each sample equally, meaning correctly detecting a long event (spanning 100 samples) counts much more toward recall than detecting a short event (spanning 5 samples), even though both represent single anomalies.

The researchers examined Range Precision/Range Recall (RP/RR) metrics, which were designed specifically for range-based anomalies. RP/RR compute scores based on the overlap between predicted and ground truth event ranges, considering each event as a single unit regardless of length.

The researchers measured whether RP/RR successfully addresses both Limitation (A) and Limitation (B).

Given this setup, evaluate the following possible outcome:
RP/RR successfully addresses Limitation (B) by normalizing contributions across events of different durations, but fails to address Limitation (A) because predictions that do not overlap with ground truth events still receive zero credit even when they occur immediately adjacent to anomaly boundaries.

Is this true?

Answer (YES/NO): YES